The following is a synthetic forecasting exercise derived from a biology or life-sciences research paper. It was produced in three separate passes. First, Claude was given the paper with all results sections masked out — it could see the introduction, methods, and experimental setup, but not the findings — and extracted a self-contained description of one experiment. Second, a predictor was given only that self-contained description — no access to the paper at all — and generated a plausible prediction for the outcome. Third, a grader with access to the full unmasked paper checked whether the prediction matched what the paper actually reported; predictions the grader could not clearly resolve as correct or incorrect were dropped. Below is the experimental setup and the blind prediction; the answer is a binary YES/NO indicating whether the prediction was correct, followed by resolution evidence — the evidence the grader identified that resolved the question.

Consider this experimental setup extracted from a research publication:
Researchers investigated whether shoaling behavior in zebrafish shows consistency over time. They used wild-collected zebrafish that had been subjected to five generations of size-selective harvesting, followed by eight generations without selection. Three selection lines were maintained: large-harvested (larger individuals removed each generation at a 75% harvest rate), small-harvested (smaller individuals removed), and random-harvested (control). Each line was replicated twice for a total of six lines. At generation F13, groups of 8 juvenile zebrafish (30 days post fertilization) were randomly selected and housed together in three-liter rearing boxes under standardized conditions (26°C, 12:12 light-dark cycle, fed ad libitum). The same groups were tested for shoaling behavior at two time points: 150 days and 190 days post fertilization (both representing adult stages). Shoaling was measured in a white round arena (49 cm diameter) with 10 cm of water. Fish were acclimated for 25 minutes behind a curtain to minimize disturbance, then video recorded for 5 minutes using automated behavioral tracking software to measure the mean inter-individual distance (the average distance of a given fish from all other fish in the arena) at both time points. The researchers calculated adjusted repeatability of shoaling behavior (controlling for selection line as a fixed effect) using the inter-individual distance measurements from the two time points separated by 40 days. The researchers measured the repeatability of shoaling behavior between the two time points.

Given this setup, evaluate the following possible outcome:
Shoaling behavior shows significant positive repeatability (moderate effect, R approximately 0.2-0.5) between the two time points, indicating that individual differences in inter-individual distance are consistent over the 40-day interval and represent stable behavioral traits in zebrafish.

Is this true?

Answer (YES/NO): YES